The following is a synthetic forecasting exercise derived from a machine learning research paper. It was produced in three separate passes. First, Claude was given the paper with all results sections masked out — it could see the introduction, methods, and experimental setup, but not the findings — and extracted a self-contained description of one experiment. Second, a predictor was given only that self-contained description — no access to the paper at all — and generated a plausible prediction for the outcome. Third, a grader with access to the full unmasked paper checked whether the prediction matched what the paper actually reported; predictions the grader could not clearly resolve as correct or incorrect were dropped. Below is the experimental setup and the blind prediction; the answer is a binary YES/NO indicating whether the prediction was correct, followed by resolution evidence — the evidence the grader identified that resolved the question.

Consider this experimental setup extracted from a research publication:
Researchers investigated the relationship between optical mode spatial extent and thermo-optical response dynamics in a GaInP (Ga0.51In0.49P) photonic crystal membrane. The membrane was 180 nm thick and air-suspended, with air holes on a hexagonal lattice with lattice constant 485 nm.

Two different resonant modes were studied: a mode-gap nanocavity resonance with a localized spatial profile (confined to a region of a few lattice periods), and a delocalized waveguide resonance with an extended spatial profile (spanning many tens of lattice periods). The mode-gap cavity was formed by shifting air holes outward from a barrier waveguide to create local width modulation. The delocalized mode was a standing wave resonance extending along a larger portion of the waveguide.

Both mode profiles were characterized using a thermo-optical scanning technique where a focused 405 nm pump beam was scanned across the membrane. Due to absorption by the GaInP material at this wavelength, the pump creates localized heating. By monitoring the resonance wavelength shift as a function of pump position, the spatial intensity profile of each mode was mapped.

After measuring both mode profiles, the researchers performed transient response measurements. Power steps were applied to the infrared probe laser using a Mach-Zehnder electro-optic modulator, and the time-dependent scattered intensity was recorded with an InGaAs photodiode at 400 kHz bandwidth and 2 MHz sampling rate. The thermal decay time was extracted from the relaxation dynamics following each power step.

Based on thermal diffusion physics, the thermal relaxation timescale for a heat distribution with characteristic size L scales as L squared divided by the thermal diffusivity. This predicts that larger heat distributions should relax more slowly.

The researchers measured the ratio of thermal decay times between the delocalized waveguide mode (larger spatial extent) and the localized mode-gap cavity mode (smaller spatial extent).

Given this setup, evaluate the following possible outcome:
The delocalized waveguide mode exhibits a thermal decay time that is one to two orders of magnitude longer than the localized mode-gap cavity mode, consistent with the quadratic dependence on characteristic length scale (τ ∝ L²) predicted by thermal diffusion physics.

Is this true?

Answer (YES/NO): NO